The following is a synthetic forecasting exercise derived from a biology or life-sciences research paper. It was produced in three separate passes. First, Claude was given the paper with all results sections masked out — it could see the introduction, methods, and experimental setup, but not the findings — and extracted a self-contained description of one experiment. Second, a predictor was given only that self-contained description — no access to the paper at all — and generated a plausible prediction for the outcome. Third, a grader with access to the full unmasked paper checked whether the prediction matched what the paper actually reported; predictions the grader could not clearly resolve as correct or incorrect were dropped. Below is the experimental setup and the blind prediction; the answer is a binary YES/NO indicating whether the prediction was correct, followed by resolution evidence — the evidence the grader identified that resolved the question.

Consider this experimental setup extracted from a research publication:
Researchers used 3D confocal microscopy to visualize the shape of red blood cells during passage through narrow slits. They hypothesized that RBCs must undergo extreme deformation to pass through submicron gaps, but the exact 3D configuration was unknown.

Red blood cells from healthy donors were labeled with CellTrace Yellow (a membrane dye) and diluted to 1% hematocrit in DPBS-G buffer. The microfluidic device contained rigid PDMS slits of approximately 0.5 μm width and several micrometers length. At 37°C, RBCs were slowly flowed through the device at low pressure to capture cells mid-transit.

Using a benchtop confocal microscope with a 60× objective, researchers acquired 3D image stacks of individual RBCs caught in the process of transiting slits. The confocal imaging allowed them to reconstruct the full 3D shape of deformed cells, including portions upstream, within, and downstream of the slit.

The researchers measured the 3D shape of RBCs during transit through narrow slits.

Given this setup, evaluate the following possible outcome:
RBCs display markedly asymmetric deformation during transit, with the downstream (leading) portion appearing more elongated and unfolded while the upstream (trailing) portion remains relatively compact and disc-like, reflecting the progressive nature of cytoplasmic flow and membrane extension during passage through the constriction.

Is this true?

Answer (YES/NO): NO